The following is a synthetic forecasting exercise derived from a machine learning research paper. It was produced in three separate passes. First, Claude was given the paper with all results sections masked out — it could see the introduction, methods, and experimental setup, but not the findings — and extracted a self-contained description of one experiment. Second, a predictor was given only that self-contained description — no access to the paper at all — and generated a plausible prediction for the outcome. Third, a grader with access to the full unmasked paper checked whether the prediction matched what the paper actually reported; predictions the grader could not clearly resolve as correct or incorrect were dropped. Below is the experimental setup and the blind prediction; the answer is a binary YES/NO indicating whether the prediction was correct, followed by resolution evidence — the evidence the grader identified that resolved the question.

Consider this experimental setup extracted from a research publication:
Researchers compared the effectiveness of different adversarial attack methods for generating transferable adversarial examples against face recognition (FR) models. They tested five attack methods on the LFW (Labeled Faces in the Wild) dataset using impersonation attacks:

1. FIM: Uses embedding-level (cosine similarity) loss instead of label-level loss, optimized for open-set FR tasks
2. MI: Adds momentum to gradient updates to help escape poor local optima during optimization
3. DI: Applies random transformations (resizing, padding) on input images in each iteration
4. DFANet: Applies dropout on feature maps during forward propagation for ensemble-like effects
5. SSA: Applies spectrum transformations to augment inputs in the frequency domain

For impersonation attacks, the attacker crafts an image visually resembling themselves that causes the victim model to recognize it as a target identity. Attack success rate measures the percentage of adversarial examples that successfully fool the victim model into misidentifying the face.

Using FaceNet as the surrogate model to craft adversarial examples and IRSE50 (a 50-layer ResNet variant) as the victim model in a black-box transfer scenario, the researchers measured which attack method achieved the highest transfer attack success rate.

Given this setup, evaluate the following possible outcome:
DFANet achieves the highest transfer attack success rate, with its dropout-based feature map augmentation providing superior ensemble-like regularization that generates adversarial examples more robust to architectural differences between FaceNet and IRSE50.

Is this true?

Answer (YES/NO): NO